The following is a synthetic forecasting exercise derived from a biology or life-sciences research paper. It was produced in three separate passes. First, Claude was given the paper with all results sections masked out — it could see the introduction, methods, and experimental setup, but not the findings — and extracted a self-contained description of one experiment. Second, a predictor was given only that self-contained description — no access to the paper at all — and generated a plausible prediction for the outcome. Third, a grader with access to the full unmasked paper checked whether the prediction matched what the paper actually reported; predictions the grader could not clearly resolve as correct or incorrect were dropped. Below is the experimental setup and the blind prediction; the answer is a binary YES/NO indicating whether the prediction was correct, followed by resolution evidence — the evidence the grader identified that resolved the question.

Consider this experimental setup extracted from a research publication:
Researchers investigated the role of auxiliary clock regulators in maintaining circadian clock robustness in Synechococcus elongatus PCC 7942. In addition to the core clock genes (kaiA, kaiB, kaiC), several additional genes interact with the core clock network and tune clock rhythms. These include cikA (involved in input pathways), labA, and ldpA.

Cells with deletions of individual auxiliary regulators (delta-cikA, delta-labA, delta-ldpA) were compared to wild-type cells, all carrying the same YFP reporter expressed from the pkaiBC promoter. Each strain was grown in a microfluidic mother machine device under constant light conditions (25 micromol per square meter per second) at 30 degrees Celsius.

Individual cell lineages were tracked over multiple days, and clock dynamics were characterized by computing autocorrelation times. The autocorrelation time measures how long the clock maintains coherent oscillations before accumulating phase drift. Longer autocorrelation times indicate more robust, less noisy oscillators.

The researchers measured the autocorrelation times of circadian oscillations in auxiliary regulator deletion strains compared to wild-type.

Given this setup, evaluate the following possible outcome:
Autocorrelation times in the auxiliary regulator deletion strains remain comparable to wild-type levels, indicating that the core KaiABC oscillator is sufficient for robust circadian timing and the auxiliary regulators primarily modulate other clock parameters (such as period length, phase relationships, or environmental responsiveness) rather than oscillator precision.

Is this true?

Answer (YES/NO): YES